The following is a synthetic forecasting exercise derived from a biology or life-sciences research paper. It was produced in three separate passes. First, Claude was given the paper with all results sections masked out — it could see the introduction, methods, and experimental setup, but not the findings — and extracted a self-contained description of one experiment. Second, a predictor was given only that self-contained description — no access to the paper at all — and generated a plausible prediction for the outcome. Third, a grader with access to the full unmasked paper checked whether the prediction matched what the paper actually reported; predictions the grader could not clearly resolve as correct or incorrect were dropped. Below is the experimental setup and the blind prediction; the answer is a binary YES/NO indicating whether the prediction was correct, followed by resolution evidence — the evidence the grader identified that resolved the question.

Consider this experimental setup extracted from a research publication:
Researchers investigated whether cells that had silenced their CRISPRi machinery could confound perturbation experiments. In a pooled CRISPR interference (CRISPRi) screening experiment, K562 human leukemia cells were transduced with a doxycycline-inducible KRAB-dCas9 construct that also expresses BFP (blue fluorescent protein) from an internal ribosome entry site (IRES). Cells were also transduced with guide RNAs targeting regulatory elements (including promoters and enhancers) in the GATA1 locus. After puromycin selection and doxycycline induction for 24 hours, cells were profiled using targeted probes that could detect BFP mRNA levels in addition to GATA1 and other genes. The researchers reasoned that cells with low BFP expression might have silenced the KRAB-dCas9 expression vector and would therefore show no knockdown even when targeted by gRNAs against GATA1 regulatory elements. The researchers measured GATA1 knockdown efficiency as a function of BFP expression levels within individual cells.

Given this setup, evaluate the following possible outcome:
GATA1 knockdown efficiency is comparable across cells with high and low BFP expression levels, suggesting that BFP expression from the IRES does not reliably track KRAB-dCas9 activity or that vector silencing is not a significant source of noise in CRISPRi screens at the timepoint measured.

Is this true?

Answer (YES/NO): NO